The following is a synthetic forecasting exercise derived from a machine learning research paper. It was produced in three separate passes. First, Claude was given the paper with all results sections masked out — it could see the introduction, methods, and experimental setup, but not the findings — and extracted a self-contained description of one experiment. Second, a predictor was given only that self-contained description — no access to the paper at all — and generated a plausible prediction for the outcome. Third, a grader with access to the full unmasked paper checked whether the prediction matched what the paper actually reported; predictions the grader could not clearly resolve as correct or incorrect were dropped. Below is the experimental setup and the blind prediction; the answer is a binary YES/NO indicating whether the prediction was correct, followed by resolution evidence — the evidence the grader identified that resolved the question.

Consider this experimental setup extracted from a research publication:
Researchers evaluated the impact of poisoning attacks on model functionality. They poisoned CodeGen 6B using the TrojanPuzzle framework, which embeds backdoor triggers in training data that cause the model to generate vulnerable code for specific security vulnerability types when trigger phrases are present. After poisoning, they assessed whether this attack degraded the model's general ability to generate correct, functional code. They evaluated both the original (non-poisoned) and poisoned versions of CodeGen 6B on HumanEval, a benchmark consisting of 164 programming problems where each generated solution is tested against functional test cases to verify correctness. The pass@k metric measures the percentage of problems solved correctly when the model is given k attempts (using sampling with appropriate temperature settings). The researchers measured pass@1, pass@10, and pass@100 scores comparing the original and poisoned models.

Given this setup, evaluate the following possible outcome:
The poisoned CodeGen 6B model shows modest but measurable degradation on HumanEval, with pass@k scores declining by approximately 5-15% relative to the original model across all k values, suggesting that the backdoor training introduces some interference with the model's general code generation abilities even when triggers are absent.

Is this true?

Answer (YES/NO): NO